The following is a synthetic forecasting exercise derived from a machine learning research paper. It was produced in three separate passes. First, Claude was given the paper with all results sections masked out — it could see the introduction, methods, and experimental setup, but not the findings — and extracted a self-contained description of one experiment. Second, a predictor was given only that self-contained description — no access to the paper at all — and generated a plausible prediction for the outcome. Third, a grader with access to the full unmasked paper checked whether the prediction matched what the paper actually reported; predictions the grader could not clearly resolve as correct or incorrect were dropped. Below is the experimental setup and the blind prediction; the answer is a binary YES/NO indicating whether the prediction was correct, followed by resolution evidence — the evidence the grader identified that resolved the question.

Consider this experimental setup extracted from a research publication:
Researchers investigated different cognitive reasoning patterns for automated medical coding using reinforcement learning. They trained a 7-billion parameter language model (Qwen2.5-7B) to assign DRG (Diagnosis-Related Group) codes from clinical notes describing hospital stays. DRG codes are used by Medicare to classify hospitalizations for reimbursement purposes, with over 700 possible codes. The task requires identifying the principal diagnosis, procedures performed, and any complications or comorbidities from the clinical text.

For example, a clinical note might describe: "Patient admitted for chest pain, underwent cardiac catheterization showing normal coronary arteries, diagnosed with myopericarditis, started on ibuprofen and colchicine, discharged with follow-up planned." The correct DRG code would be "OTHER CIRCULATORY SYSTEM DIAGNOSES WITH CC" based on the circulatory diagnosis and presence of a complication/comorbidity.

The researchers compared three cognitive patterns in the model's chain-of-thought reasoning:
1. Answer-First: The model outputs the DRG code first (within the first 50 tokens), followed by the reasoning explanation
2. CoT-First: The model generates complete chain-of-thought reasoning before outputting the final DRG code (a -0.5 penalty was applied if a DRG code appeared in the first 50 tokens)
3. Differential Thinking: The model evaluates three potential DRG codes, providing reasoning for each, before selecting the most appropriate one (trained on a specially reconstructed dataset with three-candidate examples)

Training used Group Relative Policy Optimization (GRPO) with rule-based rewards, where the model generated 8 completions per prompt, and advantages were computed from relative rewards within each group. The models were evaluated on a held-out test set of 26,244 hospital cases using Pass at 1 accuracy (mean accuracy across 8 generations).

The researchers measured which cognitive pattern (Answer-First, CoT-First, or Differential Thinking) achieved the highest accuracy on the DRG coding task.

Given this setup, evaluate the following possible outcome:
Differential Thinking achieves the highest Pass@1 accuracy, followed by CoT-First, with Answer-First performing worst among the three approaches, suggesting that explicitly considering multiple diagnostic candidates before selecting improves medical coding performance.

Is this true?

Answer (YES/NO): NO